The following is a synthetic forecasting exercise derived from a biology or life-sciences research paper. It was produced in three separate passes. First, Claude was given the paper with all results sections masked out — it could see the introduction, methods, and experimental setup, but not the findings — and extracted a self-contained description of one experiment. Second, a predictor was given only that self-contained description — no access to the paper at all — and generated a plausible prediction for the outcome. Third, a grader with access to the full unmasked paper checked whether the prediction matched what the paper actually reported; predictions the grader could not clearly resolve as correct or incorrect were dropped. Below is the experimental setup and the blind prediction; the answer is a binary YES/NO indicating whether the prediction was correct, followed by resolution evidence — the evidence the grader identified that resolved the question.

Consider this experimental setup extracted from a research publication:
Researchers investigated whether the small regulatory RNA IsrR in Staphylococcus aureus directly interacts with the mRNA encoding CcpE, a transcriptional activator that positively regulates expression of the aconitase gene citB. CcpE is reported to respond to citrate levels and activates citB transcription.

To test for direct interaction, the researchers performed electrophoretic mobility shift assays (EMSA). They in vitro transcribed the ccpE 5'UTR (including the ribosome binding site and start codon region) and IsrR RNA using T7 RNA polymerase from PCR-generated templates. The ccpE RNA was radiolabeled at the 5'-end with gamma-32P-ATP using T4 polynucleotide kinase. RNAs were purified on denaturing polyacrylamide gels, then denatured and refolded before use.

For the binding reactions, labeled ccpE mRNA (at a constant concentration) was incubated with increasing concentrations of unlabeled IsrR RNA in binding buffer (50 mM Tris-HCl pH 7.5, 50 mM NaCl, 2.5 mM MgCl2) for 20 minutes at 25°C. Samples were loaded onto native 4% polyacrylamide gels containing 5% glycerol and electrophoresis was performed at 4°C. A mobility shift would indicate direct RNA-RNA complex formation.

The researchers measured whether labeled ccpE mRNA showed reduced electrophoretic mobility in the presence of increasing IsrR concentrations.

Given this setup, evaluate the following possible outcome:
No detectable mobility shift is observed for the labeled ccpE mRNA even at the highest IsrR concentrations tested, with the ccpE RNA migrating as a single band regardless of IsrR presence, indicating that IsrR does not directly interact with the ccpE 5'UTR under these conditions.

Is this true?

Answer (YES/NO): NO